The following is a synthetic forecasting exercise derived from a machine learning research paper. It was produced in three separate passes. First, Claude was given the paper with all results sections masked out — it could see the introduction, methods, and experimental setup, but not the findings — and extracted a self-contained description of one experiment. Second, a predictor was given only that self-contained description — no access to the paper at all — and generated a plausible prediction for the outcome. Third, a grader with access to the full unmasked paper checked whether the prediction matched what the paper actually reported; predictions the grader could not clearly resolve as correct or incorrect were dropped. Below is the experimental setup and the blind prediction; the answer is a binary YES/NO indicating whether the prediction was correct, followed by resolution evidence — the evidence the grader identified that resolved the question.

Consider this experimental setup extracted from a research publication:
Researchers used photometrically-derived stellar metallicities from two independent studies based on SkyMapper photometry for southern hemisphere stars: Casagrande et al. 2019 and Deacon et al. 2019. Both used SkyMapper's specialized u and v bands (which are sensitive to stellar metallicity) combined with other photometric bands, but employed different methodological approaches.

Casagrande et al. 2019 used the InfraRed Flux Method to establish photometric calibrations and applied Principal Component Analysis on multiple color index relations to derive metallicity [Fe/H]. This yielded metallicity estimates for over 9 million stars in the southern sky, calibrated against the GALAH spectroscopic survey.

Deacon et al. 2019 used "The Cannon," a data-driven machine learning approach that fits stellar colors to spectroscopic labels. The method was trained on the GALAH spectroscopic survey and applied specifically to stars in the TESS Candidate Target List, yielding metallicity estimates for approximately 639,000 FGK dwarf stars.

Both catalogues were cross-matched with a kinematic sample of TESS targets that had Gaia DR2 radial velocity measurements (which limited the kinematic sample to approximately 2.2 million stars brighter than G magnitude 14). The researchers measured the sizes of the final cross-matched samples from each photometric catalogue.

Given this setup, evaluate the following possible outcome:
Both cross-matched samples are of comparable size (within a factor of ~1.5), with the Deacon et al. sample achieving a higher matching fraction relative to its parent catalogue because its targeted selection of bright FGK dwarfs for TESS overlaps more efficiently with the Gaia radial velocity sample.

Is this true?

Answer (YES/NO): YES